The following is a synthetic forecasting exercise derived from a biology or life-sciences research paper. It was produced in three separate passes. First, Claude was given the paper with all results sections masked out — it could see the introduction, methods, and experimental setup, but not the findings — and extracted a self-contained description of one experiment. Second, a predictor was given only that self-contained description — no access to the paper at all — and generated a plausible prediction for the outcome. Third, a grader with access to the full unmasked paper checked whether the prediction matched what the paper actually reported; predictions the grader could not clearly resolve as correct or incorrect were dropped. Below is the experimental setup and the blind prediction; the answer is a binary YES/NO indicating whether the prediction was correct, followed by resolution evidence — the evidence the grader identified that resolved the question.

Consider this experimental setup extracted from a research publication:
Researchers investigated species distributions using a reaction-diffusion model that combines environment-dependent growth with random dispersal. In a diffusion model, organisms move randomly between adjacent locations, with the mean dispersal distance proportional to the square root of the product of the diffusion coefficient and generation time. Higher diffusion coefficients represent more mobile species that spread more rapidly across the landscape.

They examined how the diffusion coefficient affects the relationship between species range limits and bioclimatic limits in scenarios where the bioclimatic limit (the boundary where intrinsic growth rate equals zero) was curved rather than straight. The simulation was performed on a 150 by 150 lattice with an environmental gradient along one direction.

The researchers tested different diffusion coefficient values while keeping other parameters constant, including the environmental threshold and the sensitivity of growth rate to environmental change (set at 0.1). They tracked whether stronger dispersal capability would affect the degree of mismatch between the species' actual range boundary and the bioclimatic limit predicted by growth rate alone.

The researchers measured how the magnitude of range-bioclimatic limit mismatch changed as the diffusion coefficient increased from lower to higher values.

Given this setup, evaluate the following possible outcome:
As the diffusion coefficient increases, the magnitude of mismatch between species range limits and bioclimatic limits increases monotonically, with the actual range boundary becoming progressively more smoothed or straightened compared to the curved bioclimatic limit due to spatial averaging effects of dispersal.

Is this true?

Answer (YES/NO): NO